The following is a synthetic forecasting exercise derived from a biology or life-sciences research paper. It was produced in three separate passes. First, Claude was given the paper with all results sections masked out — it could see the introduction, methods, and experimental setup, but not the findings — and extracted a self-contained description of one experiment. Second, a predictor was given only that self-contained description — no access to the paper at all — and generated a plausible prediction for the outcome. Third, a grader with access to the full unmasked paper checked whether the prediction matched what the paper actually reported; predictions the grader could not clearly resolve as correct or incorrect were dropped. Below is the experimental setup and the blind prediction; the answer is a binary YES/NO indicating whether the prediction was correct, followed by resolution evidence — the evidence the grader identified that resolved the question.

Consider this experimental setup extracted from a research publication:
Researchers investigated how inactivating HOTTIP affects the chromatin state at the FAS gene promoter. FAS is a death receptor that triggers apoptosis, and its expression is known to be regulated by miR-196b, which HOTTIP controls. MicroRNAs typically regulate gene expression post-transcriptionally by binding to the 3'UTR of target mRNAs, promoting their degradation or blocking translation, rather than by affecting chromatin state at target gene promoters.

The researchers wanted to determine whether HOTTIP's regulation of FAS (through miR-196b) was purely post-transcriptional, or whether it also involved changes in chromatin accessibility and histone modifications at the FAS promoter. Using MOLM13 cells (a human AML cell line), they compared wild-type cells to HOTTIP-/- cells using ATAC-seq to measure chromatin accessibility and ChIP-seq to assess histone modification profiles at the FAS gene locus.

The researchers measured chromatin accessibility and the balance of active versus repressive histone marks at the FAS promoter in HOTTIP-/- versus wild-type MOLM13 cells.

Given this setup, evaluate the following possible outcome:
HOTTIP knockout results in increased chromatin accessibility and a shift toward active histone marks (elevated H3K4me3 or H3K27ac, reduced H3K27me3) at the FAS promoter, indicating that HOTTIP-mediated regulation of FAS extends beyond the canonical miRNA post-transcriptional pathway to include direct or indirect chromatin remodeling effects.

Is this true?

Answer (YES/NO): YES